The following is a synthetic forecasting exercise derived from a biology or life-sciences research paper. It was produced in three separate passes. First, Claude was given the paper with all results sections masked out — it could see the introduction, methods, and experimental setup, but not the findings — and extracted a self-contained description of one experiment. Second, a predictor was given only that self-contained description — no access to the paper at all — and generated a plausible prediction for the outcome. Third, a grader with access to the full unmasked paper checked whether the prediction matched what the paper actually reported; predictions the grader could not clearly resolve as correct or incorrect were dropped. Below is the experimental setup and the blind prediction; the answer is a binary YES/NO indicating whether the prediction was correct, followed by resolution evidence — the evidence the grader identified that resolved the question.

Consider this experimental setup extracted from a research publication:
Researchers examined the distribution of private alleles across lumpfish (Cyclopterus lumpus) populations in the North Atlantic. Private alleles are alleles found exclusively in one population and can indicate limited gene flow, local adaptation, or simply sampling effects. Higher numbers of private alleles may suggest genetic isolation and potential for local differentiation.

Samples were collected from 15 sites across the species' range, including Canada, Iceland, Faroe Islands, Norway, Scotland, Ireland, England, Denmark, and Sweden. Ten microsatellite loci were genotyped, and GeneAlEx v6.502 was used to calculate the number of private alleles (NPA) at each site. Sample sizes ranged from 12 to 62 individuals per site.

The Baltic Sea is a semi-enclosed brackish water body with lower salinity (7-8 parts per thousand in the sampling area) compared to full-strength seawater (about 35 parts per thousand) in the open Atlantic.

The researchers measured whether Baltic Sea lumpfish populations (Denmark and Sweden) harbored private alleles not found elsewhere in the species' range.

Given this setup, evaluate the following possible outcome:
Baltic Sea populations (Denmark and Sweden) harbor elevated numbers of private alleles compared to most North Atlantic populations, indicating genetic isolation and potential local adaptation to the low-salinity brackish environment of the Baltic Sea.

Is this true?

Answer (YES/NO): NO